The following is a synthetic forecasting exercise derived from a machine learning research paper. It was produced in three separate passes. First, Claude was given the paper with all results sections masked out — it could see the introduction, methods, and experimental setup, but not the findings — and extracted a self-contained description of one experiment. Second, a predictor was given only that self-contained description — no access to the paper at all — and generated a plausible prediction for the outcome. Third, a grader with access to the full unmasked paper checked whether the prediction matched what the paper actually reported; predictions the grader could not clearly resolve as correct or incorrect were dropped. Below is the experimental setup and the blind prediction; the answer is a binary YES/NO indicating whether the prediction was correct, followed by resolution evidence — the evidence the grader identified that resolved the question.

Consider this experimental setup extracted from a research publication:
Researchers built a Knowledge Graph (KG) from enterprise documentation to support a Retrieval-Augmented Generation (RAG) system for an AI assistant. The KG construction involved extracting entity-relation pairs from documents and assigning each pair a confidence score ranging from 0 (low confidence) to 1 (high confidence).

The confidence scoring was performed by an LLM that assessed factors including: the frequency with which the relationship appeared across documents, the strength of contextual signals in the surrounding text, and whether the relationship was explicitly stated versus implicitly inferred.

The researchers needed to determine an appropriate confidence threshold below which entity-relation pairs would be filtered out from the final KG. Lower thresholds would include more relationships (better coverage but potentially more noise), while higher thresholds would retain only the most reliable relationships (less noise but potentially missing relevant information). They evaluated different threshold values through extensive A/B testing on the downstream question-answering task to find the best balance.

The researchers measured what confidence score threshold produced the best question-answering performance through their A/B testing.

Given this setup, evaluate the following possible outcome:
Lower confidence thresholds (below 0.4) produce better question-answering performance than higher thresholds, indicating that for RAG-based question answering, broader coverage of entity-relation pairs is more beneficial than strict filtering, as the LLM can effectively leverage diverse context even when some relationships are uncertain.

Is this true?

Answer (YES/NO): NO